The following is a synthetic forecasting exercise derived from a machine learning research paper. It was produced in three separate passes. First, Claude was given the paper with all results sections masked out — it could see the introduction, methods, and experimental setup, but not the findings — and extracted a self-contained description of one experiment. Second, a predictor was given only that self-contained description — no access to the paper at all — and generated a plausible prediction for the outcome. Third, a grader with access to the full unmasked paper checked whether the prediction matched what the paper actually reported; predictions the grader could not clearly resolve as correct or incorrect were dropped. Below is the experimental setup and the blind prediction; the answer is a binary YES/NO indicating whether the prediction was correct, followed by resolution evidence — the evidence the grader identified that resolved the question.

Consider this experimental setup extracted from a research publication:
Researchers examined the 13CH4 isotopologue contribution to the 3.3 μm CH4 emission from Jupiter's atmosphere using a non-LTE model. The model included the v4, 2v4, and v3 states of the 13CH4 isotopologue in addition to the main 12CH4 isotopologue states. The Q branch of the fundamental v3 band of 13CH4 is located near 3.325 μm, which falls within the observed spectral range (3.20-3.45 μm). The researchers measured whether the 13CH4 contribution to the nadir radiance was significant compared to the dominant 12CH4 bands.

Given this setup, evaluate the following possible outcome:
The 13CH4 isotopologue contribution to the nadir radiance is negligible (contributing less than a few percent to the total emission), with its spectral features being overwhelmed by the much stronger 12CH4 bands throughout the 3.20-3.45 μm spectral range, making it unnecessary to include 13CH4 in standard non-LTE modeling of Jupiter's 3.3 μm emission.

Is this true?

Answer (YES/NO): NO